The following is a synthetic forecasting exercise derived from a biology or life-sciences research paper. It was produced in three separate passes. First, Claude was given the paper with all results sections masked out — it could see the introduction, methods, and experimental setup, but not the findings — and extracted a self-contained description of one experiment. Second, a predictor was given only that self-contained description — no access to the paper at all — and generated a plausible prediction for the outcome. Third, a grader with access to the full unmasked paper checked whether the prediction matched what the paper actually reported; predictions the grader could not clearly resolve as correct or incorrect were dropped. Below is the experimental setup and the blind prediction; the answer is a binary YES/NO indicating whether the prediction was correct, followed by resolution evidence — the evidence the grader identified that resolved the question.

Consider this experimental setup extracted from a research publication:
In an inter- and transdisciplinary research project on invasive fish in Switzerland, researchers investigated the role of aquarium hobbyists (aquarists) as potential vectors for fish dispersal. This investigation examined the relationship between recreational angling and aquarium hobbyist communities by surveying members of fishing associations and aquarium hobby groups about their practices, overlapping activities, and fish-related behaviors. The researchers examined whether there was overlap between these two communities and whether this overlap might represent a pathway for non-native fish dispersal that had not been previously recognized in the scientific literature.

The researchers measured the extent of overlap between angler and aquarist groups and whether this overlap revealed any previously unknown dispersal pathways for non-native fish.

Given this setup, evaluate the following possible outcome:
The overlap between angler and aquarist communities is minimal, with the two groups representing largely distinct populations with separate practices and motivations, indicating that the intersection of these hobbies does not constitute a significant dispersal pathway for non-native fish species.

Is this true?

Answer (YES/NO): NO